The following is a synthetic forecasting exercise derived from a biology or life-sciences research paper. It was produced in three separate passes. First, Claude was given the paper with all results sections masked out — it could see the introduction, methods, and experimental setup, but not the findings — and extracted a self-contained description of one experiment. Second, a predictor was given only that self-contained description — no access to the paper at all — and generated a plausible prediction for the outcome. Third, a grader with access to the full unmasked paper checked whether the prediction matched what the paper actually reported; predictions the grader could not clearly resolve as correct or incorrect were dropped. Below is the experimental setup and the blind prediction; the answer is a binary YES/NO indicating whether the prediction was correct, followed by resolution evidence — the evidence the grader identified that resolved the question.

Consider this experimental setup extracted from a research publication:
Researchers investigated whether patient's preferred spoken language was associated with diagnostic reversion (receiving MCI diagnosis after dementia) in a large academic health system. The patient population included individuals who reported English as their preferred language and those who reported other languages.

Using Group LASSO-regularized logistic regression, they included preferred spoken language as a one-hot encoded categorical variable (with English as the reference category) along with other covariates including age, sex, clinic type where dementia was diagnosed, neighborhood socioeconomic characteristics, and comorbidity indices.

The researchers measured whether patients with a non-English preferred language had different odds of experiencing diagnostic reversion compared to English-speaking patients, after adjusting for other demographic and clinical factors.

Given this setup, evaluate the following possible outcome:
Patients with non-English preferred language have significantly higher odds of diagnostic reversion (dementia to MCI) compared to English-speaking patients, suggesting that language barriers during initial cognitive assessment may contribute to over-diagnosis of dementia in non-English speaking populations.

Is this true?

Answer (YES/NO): NO